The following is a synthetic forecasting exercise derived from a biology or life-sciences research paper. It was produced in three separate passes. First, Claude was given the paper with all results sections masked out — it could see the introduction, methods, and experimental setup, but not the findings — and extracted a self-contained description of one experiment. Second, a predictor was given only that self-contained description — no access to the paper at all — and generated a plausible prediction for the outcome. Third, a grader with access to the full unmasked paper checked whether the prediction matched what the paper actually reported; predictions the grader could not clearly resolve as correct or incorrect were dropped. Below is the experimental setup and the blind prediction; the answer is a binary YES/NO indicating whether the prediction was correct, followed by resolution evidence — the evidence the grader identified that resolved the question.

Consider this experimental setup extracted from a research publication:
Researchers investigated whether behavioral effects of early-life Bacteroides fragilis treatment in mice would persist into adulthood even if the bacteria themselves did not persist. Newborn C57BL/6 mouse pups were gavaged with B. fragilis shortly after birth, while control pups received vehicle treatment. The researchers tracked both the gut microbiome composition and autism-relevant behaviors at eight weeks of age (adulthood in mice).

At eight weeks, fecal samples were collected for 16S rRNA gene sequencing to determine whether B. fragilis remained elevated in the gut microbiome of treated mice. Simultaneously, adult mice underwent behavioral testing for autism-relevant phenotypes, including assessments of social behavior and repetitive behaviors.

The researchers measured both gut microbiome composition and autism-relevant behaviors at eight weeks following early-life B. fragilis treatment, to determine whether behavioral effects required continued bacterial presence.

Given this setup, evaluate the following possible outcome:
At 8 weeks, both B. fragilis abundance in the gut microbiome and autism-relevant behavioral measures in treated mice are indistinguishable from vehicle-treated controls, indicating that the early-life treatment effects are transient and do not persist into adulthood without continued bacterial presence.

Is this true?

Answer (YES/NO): NO